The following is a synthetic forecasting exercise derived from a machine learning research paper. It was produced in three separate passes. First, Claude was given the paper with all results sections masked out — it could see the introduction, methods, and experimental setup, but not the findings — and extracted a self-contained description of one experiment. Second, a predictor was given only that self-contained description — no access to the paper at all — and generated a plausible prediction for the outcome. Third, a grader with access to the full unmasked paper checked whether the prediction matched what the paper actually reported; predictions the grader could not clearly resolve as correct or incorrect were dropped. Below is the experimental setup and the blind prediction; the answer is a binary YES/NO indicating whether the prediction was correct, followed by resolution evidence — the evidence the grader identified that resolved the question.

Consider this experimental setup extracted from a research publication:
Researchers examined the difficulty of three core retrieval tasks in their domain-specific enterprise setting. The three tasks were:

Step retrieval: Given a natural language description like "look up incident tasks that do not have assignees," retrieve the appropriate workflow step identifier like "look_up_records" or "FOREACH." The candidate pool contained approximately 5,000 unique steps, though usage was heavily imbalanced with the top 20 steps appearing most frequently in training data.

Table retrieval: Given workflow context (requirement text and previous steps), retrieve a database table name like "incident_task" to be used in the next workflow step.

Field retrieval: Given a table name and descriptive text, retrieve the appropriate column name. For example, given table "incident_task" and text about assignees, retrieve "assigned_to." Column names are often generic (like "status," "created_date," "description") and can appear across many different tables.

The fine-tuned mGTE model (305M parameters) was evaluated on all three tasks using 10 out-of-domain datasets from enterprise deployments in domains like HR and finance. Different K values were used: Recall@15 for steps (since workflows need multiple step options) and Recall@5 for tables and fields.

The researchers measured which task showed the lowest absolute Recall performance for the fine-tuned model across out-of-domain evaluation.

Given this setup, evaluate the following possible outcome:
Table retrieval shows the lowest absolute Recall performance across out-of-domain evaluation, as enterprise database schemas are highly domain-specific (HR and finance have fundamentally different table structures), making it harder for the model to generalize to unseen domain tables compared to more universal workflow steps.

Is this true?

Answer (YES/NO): NO